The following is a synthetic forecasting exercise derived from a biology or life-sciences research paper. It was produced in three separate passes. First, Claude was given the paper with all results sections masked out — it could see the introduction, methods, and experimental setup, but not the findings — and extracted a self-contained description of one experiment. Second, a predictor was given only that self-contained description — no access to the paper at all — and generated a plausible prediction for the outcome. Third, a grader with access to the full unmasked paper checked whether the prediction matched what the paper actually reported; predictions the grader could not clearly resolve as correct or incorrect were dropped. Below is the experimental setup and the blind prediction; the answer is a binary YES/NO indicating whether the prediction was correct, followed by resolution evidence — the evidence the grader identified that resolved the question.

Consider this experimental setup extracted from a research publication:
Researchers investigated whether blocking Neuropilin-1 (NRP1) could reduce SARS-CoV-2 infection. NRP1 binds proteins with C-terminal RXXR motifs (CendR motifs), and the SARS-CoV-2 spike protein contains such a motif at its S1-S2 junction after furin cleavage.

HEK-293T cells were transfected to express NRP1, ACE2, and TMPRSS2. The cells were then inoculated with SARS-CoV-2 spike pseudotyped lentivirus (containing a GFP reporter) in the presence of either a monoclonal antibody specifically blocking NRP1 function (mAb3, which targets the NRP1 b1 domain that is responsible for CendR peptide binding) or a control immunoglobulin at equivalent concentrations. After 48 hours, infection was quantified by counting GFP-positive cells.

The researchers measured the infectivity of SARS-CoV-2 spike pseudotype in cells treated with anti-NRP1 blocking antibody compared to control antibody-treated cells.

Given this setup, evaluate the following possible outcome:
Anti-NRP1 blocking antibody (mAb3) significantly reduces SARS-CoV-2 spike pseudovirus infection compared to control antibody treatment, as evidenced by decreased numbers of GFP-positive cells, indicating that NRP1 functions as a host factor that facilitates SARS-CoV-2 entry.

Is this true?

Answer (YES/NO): YES